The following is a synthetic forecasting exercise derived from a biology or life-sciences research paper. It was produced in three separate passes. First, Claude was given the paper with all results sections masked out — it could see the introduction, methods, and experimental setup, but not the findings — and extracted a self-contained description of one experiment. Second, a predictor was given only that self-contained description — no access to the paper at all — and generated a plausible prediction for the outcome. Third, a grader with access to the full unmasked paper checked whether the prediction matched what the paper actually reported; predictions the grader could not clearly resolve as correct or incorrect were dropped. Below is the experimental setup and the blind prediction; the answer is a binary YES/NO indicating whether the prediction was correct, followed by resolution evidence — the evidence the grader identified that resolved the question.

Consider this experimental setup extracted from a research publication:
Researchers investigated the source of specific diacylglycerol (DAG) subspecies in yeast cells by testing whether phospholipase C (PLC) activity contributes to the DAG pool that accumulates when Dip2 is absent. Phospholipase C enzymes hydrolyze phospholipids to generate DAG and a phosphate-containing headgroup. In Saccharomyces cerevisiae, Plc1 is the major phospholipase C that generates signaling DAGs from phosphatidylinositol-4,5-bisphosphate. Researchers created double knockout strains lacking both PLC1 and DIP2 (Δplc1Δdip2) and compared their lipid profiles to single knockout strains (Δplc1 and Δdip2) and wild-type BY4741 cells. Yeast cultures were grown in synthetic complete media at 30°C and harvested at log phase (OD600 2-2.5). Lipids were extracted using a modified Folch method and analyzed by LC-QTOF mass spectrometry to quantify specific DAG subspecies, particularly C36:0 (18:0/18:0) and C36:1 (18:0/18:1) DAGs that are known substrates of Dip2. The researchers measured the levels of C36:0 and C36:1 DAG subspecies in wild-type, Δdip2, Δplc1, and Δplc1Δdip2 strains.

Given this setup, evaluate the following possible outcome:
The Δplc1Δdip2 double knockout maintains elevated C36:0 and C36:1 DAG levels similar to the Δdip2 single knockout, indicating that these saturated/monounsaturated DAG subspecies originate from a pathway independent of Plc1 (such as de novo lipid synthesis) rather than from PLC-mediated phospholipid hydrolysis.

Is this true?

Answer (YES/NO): NO